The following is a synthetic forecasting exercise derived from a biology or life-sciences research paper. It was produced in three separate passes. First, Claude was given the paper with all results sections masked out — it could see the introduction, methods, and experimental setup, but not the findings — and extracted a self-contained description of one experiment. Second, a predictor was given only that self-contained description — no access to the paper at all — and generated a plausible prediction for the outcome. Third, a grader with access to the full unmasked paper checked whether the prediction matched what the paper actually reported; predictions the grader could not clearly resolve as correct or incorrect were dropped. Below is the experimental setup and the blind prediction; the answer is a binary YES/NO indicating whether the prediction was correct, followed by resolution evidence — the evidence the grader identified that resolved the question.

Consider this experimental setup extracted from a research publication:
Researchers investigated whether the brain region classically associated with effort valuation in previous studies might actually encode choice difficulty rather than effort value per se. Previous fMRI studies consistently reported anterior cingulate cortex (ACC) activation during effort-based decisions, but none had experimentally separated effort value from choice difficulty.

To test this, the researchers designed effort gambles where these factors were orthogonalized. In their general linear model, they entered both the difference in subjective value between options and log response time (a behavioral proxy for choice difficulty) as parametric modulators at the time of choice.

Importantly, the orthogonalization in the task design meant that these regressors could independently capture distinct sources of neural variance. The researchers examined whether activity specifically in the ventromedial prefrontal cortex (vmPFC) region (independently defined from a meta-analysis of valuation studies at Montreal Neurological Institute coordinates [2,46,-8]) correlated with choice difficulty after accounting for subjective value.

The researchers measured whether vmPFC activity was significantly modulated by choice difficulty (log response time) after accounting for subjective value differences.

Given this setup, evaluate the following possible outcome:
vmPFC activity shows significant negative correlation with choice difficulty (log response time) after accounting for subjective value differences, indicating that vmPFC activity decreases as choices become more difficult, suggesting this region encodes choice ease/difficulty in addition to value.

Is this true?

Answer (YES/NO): NO